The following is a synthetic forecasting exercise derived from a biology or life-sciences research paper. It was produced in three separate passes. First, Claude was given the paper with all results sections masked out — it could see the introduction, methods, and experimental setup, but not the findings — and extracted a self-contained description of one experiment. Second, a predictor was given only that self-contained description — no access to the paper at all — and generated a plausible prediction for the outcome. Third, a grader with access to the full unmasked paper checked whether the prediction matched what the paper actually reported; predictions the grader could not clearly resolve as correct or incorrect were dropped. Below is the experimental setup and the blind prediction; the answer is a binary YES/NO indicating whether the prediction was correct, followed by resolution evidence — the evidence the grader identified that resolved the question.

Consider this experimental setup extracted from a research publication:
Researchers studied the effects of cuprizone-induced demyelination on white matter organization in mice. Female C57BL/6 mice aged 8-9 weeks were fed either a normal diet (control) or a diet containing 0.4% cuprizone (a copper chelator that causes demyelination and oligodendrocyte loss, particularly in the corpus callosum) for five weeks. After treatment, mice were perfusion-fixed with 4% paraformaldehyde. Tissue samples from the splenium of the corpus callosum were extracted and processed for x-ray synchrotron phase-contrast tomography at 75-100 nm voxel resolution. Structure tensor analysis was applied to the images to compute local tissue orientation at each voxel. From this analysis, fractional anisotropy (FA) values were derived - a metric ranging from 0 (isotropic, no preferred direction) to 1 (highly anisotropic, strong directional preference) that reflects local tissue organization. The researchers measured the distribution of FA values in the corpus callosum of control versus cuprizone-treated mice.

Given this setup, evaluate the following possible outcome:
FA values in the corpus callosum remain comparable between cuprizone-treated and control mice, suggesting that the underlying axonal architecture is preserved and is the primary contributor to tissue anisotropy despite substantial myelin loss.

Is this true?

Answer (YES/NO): NO